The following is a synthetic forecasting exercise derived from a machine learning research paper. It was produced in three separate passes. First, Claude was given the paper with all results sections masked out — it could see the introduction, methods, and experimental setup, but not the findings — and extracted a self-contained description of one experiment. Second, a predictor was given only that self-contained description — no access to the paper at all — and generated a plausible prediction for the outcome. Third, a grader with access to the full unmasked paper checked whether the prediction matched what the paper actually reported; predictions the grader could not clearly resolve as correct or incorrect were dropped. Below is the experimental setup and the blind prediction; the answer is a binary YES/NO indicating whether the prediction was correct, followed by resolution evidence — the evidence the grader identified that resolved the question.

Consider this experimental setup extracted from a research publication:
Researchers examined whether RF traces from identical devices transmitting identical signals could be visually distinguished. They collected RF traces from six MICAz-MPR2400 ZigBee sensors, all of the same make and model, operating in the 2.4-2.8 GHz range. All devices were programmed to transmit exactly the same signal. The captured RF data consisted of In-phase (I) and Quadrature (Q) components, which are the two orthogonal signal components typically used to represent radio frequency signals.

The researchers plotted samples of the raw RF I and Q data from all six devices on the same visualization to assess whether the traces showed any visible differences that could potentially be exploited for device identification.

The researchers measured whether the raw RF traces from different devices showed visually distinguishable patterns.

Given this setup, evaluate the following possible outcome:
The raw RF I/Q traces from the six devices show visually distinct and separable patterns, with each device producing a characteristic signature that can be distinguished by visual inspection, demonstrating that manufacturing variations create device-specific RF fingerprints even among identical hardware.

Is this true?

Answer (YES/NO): NO